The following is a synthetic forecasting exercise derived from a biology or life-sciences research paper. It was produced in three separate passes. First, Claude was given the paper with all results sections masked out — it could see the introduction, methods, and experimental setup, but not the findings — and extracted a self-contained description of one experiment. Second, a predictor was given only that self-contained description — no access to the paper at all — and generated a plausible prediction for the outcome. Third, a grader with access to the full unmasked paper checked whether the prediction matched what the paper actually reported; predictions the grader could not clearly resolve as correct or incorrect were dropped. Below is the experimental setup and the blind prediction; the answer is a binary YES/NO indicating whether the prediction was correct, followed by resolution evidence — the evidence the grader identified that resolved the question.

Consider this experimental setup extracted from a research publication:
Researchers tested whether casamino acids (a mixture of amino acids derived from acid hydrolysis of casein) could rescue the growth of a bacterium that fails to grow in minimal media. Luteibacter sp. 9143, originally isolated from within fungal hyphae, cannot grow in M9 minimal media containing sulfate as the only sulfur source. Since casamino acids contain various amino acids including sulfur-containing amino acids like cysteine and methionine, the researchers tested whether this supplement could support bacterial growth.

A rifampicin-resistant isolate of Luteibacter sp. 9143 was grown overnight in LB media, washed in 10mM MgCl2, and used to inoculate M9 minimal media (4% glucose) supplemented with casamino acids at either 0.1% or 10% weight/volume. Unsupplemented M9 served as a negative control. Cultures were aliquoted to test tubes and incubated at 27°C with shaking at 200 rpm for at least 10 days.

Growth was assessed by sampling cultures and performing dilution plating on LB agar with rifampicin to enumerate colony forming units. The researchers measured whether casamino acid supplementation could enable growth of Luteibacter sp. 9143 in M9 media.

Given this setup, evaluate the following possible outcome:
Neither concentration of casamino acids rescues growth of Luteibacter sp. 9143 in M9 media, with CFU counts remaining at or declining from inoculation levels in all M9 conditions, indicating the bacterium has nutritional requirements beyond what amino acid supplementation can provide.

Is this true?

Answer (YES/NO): NO